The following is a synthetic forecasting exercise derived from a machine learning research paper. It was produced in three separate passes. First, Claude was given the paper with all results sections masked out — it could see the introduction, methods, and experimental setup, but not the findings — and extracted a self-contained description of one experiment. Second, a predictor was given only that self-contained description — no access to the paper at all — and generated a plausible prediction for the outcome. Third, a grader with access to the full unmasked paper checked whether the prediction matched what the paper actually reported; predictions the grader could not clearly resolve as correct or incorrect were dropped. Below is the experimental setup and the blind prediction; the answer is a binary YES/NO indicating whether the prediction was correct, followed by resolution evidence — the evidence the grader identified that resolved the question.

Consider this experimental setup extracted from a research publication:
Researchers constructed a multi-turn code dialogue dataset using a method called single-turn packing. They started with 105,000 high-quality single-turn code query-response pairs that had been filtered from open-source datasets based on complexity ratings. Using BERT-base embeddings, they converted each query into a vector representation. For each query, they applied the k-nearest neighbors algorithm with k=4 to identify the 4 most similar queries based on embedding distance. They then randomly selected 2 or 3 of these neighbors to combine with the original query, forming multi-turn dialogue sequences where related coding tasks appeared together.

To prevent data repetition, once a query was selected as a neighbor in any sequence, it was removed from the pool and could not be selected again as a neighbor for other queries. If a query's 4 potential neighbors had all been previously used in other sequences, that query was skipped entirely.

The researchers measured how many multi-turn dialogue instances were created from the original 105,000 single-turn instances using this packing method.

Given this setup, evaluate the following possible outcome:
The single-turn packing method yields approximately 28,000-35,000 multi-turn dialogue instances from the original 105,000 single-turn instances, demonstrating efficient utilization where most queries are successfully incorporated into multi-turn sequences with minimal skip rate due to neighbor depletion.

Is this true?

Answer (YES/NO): NO